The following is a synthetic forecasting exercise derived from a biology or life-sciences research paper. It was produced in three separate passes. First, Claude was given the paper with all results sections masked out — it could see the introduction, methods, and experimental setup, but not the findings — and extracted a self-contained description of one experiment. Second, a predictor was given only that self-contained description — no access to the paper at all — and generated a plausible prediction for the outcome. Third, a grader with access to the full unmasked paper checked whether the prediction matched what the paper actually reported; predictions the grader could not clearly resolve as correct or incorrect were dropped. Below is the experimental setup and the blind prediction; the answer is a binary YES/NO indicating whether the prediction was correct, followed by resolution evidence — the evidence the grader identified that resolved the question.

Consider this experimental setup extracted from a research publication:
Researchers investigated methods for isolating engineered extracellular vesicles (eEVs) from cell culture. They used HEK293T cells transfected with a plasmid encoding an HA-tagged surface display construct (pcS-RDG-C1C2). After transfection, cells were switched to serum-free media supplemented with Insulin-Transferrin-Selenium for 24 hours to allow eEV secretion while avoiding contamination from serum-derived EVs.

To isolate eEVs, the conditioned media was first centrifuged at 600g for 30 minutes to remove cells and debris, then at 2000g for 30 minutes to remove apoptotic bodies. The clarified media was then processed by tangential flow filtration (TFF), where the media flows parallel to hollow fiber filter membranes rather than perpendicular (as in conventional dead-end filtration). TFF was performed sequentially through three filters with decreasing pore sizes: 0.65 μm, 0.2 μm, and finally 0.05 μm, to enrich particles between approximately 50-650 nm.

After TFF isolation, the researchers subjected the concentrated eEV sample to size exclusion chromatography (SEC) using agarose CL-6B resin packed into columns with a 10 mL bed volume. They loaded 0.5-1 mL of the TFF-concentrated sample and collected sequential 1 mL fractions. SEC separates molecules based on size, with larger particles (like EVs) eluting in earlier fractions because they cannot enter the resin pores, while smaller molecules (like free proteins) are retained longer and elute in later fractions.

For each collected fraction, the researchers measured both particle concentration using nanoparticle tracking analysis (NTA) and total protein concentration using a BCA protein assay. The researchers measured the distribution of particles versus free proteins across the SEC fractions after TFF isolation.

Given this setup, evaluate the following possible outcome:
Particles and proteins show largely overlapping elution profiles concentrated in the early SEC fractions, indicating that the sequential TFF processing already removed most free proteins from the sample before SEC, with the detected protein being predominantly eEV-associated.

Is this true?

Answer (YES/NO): NO